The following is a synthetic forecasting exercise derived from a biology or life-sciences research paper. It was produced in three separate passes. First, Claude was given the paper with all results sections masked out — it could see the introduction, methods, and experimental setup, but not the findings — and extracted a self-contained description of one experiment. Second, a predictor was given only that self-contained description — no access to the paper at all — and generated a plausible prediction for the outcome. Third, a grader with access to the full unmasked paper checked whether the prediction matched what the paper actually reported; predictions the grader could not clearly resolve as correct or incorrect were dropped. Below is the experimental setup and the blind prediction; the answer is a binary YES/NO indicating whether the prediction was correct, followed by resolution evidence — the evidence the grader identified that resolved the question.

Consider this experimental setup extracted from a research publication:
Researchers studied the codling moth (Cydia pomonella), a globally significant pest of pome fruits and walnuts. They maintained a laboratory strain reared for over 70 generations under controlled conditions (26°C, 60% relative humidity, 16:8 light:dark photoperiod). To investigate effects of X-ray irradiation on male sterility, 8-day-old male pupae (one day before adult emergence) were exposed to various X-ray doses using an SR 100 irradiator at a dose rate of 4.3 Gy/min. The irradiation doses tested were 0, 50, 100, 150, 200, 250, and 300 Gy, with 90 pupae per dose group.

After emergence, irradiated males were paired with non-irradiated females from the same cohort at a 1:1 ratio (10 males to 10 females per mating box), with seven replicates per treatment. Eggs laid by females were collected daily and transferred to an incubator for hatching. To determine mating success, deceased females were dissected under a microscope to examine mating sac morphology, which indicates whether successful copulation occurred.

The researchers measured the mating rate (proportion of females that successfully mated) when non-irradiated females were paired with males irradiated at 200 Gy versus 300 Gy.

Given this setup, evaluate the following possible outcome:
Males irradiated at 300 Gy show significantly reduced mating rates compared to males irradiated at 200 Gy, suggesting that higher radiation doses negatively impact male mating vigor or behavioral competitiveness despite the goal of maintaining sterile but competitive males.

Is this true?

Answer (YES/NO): YES